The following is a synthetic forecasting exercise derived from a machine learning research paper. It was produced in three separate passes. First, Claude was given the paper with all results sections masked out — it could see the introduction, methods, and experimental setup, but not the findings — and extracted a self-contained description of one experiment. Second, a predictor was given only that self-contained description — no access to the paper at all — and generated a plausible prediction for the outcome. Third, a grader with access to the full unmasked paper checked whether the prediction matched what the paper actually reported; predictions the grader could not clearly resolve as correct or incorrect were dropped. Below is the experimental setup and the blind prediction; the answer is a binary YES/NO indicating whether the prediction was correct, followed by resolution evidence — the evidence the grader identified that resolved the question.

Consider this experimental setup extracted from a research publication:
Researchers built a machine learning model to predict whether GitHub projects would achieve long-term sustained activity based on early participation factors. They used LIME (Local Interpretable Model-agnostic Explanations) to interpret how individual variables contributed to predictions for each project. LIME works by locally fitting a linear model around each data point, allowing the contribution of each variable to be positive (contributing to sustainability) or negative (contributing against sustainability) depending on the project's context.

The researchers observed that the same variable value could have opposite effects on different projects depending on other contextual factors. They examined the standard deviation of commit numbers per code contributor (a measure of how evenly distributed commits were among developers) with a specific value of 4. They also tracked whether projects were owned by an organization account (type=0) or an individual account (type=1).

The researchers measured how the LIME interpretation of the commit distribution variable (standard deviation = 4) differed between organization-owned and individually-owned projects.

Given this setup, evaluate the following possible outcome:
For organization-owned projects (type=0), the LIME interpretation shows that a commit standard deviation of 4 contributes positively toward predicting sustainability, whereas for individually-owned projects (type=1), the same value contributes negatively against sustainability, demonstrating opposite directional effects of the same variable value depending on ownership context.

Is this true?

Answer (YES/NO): NO